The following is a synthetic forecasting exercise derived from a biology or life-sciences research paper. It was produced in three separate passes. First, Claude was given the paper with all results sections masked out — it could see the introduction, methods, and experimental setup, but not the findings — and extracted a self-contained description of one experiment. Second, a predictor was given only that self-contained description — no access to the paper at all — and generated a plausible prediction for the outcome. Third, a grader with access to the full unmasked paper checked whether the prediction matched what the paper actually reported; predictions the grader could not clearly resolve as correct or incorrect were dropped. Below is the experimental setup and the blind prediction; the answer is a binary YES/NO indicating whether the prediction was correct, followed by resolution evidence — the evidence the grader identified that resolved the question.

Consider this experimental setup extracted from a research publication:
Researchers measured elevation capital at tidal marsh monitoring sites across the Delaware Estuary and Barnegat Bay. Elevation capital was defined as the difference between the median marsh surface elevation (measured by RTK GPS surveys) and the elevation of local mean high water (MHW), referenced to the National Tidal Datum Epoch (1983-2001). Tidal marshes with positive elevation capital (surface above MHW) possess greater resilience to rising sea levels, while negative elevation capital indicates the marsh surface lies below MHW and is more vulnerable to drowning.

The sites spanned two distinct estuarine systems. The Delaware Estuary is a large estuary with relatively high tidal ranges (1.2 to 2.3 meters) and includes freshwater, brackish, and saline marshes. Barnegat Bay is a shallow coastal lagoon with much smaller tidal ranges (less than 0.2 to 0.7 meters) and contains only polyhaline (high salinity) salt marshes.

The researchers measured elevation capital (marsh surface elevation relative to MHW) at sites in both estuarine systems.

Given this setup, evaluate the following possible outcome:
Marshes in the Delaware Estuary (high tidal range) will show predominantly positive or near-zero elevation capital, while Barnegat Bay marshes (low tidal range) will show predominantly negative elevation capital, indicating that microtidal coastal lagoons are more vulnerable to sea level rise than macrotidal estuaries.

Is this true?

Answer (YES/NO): NO